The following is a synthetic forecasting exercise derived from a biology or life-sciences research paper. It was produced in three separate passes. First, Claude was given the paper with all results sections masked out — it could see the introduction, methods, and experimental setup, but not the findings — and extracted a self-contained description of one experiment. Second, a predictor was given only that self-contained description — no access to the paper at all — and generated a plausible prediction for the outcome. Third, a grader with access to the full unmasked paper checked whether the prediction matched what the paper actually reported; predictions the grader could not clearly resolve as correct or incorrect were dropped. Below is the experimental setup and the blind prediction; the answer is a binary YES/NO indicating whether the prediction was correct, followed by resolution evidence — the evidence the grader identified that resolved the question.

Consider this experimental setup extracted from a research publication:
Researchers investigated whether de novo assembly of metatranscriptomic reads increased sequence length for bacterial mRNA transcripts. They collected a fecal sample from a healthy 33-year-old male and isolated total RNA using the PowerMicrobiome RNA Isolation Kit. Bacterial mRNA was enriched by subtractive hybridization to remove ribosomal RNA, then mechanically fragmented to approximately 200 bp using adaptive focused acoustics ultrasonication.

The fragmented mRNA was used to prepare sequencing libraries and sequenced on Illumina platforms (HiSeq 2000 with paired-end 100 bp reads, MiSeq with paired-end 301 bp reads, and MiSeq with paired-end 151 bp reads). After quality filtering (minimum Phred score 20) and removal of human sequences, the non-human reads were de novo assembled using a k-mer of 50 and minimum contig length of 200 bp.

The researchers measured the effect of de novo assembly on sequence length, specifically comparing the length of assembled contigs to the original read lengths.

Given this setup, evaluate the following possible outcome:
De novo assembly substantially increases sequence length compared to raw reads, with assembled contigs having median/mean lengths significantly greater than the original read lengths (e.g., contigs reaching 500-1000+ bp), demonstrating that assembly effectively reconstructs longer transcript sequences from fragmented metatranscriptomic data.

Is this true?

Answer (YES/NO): NO